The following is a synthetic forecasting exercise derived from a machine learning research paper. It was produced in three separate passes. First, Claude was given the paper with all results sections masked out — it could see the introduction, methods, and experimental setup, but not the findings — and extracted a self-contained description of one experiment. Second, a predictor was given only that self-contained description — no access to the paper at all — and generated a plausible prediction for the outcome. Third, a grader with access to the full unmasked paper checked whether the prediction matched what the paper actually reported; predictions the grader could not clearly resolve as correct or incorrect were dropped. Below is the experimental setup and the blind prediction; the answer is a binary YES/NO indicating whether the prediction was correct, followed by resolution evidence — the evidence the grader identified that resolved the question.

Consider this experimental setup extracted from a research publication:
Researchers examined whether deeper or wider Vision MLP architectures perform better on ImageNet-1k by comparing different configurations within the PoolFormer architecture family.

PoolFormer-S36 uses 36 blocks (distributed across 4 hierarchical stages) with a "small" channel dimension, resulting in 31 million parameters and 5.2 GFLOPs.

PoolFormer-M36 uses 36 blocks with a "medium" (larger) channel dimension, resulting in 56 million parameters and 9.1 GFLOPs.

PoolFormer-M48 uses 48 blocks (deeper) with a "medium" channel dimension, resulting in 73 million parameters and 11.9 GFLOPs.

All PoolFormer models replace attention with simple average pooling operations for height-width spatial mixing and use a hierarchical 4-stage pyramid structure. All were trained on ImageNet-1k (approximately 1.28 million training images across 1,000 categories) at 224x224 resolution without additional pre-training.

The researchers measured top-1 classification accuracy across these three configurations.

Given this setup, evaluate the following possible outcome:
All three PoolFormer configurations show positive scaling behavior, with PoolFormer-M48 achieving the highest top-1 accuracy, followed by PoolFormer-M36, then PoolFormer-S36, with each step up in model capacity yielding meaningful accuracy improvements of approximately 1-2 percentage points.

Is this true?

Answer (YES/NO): NO